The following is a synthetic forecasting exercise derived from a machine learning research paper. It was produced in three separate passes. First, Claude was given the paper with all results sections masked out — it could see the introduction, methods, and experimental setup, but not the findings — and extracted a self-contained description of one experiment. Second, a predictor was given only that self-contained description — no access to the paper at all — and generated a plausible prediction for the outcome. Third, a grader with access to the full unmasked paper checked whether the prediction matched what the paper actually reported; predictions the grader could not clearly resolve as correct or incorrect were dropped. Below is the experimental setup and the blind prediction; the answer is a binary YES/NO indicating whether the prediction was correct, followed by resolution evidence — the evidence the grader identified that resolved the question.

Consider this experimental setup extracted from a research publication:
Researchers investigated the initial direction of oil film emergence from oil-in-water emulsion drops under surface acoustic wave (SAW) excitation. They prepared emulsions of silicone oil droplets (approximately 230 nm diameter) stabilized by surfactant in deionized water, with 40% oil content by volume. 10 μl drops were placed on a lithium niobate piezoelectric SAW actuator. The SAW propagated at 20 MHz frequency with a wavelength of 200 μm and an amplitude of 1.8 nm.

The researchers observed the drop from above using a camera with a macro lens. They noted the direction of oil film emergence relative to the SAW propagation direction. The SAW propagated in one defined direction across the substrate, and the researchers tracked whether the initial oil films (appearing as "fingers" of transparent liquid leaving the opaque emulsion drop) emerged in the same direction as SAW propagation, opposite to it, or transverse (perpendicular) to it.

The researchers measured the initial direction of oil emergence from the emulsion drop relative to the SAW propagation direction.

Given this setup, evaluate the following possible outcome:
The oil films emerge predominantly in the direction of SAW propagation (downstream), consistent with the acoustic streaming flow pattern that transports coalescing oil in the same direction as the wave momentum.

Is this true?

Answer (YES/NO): NO